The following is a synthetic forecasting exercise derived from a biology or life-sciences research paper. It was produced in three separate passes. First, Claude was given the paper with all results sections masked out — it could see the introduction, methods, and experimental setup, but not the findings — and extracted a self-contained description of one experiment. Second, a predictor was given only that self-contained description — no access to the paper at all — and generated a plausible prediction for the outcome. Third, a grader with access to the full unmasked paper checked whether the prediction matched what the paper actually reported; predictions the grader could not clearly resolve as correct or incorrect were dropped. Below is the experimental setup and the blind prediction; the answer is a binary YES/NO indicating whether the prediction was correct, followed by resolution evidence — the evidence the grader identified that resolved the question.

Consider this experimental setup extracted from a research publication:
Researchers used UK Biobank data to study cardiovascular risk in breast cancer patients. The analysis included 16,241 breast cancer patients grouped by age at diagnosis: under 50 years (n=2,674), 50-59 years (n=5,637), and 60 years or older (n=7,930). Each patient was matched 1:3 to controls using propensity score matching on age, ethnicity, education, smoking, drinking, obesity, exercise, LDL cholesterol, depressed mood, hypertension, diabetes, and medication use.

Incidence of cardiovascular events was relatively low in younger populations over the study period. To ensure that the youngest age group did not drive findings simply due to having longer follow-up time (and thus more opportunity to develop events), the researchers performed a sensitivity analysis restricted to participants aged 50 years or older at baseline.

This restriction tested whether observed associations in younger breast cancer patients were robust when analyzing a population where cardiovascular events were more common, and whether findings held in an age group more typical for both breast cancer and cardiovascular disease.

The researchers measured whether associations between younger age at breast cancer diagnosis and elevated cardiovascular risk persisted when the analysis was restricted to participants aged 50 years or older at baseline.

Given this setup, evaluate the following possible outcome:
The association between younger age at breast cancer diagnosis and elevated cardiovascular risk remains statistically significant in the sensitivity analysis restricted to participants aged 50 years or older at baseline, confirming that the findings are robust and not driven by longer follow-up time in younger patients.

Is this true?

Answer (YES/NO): YES